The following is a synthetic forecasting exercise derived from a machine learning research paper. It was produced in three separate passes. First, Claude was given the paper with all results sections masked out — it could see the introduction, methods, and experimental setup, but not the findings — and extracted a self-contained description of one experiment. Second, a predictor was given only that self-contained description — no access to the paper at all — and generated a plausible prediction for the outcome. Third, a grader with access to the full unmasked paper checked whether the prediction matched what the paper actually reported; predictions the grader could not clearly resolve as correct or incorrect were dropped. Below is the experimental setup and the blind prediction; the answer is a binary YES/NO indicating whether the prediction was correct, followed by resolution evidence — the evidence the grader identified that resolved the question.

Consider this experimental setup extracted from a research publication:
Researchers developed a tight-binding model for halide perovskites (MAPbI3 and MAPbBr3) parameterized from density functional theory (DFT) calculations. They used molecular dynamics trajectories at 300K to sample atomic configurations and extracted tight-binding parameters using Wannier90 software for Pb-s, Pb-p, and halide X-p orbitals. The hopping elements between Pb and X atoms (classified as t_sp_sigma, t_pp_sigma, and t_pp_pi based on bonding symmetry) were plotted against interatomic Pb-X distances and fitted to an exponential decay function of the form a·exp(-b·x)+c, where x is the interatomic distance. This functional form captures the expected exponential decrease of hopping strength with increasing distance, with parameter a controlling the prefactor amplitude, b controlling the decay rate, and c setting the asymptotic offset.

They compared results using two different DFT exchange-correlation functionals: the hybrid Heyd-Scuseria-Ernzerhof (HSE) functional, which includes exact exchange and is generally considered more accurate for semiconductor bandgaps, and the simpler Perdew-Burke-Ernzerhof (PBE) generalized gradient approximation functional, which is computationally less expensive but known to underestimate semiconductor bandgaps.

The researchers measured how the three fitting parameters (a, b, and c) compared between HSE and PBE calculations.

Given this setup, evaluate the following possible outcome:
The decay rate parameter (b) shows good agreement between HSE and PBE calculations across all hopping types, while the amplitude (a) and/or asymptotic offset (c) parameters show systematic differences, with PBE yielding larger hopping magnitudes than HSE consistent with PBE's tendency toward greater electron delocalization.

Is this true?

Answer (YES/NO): NO